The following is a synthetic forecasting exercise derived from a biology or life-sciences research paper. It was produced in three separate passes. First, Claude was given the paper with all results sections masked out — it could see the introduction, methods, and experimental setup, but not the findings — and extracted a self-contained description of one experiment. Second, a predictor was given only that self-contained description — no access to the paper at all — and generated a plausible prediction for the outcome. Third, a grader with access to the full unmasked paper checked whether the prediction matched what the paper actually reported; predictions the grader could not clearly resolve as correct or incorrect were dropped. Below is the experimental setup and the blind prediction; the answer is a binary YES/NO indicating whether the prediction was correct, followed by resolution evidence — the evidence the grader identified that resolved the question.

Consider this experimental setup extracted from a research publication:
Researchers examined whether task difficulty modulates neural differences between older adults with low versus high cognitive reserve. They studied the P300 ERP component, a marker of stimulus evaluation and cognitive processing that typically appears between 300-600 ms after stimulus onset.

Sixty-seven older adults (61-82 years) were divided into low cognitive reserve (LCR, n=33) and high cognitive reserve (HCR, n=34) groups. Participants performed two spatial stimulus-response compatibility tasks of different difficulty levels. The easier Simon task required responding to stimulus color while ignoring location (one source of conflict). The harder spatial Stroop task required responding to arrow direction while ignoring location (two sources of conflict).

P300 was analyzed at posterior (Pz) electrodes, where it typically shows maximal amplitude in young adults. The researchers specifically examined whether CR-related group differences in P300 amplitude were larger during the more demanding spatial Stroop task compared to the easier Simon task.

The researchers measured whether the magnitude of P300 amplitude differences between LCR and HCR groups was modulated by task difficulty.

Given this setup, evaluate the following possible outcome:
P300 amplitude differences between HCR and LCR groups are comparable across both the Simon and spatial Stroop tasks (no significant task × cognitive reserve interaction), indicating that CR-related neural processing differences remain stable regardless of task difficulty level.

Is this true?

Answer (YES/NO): NO